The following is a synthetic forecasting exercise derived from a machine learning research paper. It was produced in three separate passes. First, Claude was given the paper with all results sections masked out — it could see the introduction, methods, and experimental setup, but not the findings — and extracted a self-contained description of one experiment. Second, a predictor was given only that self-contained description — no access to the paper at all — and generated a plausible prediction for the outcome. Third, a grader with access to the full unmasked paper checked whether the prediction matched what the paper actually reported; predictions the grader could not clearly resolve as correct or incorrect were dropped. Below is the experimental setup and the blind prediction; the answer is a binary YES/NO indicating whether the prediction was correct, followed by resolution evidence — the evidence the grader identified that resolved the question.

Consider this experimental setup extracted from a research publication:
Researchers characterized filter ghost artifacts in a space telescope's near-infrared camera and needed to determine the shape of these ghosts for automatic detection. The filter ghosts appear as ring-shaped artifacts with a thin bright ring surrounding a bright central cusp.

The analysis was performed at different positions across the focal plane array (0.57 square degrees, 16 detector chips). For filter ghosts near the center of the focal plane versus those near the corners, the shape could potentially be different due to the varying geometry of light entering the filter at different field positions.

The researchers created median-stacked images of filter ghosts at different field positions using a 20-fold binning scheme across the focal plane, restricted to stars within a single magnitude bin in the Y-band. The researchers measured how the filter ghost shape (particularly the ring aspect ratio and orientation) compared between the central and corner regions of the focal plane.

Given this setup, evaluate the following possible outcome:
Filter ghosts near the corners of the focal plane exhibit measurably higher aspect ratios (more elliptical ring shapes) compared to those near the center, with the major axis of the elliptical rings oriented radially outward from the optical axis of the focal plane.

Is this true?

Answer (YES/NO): NO